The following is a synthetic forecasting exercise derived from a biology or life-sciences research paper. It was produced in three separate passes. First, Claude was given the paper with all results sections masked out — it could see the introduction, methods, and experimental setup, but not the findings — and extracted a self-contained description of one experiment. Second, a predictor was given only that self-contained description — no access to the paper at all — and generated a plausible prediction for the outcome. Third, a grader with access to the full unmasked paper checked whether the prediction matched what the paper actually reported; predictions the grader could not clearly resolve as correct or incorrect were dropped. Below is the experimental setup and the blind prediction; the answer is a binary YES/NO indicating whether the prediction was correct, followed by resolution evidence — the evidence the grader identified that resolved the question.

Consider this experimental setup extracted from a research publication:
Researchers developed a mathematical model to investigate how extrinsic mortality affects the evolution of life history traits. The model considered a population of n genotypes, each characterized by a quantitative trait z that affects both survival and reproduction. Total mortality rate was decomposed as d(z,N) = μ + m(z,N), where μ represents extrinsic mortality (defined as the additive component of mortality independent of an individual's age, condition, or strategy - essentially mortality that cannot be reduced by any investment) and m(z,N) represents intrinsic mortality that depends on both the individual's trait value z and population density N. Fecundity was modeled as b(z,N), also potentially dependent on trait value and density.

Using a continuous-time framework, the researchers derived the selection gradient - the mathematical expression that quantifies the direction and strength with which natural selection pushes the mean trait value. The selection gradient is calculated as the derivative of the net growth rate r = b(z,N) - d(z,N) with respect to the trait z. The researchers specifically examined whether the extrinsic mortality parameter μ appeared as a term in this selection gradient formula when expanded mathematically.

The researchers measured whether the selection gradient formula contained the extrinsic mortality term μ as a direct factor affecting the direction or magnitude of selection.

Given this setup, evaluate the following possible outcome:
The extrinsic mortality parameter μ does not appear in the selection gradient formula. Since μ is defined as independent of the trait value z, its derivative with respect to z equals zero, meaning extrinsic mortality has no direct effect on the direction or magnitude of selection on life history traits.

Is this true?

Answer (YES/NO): YES